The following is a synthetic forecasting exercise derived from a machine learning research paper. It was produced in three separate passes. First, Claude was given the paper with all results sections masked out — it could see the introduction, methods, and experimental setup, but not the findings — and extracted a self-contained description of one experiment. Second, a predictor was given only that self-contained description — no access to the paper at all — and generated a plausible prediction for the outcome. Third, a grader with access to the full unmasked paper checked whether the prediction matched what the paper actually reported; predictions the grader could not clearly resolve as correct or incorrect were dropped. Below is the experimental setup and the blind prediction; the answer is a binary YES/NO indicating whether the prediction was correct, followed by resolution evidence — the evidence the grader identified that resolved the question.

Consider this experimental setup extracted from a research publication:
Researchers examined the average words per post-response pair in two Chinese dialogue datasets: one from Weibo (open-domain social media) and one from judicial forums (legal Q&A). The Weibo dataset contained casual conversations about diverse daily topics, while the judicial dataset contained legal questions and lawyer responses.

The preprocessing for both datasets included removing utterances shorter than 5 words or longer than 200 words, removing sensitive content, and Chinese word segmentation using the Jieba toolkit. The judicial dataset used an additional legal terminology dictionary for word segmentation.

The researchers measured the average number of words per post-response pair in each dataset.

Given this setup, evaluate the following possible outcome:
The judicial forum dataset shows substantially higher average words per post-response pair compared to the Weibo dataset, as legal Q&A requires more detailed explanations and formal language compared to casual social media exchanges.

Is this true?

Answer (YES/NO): NO